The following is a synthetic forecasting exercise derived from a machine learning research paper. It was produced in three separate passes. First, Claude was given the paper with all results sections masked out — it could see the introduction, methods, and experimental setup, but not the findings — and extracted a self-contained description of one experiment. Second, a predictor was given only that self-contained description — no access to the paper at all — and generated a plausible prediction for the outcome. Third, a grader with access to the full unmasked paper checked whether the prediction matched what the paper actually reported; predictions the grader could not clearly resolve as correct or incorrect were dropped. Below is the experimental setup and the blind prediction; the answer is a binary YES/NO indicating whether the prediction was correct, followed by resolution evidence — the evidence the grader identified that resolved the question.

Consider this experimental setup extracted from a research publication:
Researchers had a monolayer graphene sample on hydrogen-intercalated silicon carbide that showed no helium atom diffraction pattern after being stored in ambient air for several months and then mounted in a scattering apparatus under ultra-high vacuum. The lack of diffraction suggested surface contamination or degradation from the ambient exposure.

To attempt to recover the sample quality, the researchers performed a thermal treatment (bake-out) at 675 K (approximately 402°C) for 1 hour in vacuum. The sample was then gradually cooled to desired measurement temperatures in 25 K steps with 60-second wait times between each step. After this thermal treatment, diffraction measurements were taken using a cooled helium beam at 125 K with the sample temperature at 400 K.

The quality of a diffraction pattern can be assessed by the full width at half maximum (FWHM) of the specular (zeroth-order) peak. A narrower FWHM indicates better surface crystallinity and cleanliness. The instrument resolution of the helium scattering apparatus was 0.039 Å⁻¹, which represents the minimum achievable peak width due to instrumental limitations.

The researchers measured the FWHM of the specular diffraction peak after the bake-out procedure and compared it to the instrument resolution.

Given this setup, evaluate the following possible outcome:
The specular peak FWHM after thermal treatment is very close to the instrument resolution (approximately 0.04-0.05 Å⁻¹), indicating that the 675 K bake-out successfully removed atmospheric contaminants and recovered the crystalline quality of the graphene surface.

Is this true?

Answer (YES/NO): YES